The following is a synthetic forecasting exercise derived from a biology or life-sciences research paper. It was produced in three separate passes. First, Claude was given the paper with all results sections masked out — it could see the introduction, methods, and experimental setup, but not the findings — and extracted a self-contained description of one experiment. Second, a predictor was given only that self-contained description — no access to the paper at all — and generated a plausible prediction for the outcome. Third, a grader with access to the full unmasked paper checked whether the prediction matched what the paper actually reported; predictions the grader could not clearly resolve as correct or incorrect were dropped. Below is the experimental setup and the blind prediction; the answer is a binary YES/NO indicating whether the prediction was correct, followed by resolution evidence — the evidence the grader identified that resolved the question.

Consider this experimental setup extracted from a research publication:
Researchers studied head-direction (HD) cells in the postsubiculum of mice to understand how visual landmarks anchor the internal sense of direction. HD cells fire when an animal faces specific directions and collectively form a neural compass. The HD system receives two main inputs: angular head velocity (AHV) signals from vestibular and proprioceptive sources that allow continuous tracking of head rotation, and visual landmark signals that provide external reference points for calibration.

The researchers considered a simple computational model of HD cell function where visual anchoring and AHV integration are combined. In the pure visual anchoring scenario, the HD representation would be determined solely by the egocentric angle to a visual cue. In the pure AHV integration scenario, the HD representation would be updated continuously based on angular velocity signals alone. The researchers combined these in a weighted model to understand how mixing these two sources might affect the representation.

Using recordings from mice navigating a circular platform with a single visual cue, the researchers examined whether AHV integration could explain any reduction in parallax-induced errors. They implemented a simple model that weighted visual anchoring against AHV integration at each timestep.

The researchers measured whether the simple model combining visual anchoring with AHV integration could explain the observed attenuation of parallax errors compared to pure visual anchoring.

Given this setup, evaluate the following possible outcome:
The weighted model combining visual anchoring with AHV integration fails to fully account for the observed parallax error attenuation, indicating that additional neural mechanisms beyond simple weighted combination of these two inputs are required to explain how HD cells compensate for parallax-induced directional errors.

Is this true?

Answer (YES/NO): NO